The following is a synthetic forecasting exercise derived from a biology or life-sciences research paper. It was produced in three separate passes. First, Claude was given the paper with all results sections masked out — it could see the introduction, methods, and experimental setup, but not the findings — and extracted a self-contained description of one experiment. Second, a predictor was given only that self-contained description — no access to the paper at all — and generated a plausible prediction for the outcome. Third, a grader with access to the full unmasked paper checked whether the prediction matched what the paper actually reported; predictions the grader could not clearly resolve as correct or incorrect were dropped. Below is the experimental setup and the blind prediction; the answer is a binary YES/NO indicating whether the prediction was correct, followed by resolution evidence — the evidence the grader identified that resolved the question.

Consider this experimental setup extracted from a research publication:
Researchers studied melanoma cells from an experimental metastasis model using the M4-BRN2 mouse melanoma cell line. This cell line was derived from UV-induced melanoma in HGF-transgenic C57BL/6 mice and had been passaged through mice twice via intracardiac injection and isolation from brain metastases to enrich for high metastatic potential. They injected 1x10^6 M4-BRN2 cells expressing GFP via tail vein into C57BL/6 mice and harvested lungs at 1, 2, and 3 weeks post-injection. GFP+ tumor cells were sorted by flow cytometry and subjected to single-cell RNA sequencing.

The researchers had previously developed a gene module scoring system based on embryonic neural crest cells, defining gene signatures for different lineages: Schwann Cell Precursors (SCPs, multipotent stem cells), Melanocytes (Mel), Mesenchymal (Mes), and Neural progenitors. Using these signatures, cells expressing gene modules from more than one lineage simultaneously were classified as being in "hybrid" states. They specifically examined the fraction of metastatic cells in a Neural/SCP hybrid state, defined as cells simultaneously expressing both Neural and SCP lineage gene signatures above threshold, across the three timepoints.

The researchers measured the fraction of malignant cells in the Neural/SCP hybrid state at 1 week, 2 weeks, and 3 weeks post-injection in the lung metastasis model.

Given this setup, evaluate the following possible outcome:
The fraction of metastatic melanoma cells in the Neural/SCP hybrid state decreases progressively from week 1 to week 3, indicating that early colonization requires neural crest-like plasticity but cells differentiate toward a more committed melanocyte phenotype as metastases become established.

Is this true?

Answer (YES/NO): YES